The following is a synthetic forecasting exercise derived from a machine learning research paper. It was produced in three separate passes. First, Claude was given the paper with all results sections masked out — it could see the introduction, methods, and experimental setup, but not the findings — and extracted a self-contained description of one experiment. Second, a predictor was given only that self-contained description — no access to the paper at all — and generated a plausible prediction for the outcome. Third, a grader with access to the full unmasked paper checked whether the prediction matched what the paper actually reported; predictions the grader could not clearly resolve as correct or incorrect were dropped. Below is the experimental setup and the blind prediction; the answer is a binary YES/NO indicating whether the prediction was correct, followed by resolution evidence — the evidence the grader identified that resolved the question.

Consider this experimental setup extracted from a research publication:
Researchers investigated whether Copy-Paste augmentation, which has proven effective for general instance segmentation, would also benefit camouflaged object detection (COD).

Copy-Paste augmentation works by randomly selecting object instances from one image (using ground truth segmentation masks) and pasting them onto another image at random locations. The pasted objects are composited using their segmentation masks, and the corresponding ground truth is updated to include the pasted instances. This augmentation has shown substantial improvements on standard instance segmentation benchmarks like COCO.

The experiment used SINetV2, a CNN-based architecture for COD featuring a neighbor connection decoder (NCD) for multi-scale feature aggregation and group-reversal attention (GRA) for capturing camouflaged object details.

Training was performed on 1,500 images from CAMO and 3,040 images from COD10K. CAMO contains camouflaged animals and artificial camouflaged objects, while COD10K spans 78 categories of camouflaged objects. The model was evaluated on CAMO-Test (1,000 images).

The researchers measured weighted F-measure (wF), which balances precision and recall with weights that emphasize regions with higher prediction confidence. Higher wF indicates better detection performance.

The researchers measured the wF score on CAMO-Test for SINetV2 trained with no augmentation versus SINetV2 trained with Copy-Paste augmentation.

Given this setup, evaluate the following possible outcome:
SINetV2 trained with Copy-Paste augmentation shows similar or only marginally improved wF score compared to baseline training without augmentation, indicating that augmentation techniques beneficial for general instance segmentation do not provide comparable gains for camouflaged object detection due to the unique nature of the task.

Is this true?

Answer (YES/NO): NO